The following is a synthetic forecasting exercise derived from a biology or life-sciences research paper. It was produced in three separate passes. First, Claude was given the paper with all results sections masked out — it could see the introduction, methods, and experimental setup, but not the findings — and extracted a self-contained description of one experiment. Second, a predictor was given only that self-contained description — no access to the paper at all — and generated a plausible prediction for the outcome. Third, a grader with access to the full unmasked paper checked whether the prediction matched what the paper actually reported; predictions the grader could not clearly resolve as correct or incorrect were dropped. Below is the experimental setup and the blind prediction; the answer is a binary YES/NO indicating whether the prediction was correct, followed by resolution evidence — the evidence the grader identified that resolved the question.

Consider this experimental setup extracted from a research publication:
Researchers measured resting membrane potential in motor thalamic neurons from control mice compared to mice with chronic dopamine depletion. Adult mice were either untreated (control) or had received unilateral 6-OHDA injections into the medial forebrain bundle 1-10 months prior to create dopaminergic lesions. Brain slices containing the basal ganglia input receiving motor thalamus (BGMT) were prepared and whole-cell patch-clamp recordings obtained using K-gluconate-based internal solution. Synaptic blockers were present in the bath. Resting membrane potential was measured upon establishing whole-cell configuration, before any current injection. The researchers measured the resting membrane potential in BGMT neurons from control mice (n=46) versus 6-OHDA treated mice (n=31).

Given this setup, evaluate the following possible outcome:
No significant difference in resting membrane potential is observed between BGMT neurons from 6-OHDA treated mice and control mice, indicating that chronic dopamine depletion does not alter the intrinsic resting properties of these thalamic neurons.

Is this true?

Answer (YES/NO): NO